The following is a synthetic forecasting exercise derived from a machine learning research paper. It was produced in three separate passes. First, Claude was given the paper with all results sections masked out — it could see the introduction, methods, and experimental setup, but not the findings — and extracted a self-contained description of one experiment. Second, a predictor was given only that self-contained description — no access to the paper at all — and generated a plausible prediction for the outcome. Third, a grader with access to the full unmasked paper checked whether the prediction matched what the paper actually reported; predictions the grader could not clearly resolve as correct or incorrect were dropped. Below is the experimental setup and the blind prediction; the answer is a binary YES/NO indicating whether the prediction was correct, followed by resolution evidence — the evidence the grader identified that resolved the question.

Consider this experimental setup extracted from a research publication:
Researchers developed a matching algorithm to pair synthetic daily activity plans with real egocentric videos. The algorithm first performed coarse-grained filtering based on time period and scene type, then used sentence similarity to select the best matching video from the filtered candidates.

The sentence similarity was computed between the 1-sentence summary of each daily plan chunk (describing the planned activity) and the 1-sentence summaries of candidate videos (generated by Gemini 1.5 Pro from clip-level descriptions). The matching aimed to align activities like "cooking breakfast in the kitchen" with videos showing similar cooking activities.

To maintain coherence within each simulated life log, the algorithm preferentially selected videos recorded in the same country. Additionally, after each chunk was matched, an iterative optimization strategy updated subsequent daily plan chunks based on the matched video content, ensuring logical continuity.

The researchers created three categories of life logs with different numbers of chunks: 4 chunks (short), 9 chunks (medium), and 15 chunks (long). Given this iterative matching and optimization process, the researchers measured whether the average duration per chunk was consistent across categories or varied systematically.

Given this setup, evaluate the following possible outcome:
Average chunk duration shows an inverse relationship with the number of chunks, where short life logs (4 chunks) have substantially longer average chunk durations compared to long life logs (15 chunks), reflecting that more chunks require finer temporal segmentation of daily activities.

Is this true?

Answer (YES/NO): NO